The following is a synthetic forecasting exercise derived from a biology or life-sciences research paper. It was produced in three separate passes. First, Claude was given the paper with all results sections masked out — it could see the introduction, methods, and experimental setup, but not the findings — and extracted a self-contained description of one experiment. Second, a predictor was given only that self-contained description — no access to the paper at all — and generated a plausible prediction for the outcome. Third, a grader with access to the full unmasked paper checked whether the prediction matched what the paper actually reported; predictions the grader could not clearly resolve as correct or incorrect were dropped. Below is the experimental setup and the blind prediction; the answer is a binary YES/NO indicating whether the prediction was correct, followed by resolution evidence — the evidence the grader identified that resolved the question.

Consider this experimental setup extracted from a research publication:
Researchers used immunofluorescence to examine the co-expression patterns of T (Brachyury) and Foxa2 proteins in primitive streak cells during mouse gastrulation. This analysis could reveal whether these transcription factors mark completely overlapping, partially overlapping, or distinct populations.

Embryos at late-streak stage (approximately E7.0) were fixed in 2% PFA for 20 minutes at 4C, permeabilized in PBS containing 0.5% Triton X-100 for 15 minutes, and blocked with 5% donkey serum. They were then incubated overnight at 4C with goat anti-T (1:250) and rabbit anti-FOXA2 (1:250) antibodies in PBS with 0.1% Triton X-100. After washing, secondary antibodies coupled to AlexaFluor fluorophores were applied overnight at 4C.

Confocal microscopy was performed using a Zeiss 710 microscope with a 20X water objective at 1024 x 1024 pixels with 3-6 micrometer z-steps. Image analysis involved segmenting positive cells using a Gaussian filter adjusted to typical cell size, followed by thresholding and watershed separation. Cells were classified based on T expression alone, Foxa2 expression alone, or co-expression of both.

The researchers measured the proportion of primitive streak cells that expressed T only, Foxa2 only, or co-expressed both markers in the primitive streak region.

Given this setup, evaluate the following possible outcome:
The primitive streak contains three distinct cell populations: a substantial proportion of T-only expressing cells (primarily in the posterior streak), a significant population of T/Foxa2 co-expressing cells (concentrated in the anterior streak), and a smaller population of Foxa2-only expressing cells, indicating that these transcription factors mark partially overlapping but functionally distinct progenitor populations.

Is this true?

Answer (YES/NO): NO